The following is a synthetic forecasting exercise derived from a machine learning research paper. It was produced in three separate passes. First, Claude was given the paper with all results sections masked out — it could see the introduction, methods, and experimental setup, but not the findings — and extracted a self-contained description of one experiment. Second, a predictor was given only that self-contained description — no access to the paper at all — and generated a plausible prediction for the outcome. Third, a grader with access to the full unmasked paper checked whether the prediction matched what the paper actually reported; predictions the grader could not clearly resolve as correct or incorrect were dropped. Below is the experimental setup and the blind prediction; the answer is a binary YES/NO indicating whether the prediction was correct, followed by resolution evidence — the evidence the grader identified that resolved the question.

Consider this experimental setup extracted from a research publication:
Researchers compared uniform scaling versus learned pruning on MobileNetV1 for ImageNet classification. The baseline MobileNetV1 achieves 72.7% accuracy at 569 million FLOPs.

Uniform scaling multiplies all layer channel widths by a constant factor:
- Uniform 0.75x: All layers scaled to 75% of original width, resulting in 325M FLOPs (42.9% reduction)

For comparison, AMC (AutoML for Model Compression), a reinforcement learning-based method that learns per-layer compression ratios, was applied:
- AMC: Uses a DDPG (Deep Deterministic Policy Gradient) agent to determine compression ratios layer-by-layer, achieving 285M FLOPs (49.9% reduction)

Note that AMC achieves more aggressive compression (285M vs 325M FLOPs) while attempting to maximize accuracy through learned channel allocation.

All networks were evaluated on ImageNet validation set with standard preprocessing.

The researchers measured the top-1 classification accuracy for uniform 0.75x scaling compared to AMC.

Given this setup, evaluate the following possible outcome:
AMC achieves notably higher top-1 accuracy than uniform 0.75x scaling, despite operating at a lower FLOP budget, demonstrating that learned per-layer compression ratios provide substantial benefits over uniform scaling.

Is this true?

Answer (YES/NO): YES